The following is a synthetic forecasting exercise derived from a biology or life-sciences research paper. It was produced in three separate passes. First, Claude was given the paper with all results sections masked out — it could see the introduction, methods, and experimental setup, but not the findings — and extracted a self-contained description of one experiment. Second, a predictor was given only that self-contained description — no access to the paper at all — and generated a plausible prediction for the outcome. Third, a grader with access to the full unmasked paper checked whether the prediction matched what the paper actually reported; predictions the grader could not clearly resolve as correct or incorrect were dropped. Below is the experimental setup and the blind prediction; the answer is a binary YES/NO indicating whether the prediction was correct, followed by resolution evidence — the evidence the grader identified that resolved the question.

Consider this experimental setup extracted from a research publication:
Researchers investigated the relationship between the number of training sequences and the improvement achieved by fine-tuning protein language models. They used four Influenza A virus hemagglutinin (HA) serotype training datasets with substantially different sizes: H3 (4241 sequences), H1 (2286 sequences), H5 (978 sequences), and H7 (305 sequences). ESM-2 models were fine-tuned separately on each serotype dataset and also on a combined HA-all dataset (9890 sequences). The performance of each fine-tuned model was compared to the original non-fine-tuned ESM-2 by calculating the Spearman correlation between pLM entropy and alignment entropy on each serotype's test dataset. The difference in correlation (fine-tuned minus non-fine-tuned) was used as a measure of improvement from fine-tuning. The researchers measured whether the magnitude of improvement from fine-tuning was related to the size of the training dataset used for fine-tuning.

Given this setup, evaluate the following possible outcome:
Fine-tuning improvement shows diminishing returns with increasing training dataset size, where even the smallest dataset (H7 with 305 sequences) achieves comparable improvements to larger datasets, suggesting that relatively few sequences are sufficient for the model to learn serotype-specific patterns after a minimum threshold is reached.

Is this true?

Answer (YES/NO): YES